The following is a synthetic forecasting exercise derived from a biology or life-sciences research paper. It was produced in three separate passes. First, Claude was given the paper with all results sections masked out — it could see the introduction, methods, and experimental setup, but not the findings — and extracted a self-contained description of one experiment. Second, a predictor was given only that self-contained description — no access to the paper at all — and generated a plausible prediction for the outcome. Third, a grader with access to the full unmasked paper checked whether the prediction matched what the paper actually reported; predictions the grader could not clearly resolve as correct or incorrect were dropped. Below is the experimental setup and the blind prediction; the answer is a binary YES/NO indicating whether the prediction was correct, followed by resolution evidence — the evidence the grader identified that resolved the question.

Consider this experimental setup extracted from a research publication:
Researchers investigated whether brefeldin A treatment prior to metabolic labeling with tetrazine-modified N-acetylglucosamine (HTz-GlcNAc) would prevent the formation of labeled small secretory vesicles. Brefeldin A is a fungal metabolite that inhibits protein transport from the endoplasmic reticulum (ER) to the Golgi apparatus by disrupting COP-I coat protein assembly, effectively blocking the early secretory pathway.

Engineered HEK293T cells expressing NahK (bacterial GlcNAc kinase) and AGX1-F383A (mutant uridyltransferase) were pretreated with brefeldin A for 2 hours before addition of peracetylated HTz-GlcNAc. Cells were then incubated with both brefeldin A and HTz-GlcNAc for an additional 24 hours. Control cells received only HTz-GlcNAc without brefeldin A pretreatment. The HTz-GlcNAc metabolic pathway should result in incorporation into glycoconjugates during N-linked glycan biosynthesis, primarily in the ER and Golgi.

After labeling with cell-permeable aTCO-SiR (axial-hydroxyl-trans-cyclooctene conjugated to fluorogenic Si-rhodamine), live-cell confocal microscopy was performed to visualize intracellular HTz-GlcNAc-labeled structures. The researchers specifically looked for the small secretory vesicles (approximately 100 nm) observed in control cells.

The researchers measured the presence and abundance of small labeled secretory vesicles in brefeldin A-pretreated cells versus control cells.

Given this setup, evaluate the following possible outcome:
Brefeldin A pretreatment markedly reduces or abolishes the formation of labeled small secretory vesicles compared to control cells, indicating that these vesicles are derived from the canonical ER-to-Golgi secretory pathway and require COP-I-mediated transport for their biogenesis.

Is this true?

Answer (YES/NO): YES